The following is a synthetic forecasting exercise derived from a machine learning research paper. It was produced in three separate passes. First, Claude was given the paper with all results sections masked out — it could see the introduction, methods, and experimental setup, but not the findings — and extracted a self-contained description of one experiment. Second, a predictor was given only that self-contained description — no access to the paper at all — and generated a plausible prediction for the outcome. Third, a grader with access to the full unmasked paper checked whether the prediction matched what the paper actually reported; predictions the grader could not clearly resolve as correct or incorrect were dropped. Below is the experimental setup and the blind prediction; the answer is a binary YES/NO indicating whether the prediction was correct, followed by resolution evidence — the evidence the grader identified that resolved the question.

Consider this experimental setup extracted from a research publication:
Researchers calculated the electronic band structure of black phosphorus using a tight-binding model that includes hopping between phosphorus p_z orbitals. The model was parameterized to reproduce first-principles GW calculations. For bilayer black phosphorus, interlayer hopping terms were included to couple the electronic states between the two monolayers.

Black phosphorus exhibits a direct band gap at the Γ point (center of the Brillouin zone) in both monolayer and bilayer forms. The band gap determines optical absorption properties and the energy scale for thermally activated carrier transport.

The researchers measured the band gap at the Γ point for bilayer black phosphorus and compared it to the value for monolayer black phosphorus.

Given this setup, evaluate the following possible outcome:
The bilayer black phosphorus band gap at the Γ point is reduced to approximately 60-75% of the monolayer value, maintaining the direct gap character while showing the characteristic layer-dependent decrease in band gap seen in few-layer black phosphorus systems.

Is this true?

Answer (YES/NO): YES